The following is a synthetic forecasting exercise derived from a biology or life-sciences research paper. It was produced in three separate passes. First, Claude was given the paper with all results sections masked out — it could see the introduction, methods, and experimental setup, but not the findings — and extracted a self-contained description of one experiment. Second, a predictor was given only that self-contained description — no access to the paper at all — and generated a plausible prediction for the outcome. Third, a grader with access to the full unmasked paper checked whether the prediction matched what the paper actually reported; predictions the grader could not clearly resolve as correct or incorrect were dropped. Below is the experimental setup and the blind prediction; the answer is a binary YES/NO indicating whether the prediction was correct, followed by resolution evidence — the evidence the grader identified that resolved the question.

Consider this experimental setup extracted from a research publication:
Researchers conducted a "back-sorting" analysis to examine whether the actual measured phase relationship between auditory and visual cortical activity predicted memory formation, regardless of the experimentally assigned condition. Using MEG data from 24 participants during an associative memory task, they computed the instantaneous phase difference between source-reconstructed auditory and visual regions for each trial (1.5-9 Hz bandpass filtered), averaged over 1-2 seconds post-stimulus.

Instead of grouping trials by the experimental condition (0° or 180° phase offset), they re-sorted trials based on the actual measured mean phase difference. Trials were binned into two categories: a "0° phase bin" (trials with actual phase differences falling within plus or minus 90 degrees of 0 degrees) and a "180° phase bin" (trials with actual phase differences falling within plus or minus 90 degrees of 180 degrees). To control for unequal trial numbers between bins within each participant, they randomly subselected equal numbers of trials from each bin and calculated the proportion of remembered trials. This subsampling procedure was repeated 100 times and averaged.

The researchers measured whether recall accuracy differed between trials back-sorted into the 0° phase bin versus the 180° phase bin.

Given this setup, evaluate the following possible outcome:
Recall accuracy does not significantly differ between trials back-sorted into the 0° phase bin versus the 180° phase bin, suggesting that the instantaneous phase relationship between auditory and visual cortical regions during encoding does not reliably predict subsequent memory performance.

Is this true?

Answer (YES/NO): NO